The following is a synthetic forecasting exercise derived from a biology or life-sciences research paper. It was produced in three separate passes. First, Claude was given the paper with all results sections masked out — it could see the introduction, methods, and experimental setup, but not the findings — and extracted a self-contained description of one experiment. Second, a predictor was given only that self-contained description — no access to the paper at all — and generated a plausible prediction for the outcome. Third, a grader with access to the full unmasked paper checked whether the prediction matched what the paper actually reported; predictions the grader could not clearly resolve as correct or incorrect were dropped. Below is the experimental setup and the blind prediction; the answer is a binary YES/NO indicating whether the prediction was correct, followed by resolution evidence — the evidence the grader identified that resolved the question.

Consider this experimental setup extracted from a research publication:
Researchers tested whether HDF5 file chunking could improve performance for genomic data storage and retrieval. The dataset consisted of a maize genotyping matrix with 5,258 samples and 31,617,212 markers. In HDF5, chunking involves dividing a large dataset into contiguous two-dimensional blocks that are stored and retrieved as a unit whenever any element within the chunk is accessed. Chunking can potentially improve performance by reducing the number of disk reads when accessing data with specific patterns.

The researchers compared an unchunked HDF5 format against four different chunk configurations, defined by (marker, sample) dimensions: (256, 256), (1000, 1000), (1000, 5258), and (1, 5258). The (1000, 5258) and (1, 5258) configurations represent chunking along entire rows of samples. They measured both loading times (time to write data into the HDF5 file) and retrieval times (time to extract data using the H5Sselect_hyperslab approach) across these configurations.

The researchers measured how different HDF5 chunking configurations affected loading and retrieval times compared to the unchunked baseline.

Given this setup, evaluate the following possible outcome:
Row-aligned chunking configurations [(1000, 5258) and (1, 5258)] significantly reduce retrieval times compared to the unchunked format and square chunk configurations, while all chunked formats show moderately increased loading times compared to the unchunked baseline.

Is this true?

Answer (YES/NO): NO